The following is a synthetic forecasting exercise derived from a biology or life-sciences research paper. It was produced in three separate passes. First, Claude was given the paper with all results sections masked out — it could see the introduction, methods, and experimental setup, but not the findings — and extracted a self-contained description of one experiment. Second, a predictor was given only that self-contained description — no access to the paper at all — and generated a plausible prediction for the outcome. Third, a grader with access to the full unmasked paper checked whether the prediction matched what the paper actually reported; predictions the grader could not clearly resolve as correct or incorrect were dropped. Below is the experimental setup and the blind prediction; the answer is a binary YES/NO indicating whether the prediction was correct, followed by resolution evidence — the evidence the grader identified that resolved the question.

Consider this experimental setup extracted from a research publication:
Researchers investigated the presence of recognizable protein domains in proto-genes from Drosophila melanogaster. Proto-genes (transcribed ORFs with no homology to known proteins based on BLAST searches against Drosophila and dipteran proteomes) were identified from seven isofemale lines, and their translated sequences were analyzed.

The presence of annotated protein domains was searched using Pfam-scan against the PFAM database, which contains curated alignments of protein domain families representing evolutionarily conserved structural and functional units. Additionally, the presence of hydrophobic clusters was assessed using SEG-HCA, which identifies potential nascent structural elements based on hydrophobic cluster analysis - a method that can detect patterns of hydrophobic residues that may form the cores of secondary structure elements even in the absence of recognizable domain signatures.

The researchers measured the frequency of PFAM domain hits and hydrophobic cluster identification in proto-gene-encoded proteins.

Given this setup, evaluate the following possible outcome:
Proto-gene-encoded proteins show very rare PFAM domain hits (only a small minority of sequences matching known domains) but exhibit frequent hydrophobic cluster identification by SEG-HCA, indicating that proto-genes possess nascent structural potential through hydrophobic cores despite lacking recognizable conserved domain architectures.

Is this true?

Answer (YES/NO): YES